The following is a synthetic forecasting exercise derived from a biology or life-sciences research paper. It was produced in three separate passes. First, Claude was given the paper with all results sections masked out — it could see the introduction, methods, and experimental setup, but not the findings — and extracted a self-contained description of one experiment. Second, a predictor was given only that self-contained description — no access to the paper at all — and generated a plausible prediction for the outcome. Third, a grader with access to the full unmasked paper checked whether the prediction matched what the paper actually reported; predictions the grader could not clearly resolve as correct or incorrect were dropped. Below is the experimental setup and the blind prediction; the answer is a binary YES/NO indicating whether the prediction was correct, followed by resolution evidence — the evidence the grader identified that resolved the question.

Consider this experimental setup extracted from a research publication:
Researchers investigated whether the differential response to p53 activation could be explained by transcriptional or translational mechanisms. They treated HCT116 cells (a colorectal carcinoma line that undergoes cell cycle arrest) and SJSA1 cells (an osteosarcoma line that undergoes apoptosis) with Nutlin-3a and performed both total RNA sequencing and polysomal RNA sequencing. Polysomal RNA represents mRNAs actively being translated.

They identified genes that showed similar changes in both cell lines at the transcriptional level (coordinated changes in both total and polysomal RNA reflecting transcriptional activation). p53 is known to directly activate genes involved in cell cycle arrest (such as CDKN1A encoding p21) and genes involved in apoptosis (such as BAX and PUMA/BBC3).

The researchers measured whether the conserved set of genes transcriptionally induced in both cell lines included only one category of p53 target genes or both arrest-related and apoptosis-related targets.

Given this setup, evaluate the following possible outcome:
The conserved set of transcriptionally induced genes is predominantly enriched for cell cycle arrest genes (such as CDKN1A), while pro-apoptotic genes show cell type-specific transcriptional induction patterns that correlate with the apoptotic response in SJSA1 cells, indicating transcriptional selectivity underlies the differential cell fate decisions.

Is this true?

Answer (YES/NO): NO